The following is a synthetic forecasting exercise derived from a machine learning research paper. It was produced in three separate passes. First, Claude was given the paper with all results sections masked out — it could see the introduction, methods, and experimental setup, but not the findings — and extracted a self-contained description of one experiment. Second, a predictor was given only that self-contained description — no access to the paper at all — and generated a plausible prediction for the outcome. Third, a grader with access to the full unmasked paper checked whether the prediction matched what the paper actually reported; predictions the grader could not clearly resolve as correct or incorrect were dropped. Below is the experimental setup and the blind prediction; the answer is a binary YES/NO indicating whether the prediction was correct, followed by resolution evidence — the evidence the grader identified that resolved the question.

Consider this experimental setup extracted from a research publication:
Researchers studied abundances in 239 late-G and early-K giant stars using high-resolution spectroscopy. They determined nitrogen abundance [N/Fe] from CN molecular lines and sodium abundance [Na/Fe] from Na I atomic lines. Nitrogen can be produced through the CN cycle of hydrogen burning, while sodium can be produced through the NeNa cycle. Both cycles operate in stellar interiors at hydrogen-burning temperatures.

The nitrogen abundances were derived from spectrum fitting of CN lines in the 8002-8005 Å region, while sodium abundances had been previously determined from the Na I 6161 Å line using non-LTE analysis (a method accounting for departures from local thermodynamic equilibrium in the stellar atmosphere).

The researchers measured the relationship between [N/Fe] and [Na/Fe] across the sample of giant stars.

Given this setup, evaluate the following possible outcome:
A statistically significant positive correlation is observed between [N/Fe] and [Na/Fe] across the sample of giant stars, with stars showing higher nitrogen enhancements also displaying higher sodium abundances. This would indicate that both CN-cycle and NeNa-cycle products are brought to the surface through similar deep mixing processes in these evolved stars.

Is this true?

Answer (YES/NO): YES